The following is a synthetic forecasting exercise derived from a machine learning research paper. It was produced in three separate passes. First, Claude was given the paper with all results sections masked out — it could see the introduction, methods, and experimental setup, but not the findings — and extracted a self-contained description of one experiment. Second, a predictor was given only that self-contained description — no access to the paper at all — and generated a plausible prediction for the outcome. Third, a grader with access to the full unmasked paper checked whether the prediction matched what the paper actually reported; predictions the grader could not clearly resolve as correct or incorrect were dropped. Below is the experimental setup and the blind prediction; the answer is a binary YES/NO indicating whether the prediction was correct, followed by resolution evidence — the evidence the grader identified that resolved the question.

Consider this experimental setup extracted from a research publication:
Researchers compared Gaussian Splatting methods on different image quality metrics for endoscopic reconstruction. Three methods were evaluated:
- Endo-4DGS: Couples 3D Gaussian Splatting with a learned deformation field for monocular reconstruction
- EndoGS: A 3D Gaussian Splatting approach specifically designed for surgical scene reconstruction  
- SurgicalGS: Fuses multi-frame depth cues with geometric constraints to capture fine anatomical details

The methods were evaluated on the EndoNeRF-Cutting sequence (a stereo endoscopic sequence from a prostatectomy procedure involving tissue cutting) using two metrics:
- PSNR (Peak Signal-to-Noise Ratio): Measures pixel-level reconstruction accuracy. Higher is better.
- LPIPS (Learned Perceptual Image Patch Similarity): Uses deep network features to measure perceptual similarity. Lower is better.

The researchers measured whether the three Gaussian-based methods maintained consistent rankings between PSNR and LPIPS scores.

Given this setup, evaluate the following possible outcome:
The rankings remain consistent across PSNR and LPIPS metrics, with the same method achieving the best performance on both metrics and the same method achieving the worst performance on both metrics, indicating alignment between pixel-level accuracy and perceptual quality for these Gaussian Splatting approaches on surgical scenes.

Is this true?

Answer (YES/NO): NO